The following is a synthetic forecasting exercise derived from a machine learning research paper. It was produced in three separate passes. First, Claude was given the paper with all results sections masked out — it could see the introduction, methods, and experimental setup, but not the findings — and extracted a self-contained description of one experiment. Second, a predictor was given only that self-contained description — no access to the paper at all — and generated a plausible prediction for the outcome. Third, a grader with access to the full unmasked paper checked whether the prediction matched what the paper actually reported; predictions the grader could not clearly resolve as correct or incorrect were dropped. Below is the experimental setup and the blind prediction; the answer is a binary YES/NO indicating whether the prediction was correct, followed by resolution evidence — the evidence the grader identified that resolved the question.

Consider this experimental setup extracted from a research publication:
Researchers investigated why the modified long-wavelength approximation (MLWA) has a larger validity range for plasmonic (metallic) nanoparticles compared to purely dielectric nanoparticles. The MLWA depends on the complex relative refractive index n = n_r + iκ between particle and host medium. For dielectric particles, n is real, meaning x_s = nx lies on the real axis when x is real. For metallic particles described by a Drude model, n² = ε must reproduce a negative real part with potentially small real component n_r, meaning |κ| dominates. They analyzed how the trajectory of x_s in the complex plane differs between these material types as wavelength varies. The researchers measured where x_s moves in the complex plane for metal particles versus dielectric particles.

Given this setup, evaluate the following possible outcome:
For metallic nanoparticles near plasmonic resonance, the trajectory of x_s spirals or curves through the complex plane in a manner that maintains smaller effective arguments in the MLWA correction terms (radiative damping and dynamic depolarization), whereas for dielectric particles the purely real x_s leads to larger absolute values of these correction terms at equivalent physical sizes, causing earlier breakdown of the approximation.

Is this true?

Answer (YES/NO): NO